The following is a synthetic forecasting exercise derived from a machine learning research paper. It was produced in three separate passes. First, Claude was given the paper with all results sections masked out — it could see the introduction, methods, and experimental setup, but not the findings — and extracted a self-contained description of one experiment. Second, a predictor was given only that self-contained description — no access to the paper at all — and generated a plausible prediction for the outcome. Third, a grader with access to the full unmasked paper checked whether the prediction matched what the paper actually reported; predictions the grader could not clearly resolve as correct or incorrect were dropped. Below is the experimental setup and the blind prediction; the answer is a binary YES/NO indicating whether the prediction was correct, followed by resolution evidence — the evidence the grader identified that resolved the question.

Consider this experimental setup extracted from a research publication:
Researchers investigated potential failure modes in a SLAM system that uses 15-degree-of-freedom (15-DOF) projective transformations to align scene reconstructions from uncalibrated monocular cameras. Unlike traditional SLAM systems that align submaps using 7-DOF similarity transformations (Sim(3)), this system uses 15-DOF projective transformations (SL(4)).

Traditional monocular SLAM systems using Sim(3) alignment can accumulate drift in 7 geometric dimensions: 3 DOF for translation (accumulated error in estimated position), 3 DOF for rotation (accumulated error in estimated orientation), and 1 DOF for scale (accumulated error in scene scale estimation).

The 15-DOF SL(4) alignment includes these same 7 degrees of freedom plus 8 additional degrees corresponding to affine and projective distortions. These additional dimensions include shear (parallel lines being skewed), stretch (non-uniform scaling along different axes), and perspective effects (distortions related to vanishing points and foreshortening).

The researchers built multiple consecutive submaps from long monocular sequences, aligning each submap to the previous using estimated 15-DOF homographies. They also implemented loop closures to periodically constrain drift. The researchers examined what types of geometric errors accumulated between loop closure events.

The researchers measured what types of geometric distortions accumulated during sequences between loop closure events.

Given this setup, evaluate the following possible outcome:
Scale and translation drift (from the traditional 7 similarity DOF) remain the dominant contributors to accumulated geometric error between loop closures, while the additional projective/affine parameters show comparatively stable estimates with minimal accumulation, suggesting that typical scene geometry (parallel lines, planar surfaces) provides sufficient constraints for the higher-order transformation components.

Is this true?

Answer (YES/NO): NO